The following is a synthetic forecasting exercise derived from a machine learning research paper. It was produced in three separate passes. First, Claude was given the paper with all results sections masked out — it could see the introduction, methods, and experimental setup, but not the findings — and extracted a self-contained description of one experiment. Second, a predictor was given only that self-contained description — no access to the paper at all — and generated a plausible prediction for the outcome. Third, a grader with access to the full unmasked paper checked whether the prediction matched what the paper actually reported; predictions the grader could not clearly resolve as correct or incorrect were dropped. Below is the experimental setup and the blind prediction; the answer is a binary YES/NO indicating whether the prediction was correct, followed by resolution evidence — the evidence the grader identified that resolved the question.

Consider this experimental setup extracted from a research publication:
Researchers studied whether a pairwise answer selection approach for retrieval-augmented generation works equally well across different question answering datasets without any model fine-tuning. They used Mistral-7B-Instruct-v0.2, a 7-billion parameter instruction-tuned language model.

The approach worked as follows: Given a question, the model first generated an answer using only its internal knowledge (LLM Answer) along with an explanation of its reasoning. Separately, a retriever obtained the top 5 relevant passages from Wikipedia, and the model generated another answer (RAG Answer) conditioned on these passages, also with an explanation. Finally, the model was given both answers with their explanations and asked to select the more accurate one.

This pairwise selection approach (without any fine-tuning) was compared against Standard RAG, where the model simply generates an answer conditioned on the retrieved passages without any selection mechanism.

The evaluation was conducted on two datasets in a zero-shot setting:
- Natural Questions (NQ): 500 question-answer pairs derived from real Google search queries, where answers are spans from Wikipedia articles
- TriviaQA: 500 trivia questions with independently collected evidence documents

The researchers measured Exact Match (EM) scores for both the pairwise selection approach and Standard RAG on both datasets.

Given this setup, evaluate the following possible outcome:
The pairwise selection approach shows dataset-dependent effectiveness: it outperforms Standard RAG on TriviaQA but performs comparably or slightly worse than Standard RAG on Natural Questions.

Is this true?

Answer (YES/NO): YES